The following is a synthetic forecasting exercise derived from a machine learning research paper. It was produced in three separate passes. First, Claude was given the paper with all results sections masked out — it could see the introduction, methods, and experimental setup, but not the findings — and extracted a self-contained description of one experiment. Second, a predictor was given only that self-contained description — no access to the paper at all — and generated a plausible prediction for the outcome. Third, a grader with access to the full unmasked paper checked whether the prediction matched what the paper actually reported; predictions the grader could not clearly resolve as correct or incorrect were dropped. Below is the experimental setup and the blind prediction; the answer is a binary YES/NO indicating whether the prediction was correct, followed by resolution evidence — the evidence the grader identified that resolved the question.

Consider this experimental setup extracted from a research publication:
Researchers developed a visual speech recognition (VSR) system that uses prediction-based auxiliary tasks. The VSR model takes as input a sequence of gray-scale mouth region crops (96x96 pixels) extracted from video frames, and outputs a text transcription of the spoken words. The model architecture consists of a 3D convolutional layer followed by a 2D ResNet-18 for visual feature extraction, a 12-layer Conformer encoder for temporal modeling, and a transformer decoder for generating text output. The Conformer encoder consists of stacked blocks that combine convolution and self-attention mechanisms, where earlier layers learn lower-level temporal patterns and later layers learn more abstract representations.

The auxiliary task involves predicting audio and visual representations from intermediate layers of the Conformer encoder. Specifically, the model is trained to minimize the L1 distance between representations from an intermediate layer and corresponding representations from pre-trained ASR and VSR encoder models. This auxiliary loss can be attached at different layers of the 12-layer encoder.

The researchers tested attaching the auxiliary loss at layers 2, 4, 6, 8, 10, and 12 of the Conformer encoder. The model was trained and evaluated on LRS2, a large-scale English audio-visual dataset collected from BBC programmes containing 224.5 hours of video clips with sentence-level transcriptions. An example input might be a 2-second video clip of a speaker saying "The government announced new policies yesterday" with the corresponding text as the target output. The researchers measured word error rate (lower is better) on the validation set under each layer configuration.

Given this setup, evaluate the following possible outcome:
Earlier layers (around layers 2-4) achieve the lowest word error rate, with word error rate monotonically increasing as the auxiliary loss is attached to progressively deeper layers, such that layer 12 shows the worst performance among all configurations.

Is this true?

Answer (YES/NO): NO